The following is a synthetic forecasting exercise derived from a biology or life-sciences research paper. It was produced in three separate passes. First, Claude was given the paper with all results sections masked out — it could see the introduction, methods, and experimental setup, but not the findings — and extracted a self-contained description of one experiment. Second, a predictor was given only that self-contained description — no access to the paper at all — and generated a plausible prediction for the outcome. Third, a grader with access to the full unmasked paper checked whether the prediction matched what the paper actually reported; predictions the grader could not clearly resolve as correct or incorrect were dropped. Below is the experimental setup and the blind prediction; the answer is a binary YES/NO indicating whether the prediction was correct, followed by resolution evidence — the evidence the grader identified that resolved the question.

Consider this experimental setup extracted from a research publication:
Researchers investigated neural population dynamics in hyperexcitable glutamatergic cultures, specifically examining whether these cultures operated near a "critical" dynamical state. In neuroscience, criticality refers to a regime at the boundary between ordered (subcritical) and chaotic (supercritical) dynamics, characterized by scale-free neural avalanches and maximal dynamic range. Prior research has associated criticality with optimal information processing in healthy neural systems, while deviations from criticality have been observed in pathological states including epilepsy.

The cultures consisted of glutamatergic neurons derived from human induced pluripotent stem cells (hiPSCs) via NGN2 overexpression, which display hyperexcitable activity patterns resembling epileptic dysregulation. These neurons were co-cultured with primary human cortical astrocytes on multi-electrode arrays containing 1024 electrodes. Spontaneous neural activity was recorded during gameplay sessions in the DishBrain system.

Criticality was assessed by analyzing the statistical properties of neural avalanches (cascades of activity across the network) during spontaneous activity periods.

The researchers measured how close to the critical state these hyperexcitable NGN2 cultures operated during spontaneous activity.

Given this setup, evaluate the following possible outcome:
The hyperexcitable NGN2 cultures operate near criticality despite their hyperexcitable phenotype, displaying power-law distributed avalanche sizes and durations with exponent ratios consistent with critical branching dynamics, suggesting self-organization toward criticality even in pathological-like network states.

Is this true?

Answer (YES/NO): NO